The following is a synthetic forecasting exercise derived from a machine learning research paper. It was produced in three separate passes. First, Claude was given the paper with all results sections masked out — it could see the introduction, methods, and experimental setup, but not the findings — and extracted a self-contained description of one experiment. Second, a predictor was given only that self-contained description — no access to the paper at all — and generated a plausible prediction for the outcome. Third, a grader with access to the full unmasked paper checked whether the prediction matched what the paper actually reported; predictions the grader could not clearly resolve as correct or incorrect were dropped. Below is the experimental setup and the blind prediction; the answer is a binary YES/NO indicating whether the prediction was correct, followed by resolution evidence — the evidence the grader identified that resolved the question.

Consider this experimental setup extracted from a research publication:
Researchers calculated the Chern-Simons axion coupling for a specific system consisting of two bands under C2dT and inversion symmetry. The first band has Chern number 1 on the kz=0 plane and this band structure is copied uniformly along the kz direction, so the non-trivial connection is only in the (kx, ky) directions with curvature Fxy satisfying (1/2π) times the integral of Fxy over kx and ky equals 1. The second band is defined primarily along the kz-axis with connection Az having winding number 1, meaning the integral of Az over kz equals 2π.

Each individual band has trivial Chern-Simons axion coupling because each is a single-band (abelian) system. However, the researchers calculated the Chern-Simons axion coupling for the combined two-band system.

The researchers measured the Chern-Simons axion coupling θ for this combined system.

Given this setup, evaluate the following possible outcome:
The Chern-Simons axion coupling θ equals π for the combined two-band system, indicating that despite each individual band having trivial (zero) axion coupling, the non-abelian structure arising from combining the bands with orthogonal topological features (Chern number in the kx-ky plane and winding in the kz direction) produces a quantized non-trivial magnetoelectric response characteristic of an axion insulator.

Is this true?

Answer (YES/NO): YES